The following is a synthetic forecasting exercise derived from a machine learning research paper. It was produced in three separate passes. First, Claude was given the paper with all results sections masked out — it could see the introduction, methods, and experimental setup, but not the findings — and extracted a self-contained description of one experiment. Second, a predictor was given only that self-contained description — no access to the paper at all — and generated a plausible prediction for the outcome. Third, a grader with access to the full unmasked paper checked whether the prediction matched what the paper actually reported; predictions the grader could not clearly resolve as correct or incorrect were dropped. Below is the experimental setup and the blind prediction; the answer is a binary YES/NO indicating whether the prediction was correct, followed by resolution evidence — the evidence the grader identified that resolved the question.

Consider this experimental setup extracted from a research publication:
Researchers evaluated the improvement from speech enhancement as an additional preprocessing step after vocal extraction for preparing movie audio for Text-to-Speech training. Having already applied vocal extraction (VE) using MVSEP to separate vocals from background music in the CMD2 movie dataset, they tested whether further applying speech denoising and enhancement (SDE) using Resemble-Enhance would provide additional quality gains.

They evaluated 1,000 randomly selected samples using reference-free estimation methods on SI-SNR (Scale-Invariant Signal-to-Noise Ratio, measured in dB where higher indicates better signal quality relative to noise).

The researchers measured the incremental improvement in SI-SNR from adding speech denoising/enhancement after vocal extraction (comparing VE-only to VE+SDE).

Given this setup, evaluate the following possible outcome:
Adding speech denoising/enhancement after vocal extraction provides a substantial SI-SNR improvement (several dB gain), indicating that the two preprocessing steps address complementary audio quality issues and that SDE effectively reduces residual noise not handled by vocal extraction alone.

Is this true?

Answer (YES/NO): YES